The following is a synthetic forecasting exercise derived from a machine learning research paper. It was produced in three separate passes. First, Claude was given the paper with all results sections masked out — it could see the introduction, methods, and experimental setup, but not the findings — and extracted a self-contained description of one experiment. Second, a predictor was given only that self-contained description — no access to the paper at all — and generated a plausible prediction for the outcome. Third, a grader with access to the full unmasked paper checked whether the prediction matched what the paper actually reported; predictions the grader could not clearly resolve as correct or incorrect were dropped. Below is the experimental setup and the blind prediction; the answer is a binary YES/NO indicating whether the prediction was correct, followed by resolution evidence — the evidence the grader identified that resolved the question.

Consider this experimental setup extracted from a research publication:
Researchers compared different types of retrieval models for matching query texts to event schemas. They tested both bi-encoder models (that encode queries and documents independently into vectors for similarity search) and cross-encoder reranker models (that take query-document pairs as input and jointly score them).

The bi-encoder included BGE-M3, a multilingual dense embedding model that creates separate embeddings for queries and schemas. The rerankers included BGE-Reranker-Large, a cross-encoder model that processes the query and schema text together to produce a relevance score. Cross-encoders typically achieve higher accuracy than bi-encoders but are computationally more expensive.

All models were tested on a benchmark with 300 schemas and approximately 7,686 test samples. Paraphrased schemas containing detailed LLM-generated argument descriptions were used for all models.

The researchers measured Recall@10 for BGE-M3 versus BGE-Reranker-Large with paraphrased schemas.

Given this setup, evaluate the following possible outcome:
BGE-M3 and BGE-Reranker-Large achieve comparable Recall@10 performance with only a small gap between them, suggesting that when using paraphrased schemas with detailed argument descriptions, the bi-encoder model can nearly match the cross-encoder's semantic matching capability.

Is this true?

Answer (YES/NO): NO